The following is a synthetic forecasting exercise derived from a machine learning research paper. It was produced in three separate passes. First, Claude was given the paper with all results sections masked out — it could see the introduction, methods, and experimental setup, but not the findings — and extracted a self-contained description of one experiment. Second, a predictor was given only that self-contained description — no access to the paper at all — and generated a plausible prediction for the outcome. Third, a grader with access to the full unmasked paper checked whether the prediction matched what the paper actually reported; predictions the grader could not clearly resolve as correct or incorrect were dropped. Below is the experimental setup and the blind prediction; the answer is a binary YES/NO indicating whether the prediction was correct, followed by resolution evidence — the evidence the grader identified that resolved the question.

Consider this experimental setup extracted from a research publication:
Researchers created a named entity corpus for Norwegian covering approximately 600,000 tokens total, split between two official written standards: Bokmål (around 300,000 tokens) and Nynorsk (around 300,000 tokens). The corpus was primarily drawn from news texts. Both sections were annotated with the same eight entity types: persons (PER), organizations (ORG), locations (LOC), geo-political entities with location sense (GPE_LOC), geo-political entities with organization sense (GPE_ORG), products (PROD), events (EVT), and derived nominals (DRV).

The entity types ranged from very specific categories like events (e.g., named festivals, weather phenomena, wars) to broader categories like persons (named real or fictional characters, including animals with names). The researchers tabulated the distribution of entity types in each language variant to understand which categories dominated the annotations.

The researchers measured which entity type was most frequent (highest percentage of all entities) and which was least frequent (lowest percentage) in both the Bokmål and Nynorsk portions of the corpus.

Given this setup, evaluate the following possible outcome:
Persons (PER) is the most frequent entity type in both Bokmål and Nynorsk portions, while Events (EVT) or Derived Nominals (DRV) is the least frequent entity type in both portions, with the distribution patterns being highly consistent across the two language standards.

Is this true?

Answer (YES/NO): YES